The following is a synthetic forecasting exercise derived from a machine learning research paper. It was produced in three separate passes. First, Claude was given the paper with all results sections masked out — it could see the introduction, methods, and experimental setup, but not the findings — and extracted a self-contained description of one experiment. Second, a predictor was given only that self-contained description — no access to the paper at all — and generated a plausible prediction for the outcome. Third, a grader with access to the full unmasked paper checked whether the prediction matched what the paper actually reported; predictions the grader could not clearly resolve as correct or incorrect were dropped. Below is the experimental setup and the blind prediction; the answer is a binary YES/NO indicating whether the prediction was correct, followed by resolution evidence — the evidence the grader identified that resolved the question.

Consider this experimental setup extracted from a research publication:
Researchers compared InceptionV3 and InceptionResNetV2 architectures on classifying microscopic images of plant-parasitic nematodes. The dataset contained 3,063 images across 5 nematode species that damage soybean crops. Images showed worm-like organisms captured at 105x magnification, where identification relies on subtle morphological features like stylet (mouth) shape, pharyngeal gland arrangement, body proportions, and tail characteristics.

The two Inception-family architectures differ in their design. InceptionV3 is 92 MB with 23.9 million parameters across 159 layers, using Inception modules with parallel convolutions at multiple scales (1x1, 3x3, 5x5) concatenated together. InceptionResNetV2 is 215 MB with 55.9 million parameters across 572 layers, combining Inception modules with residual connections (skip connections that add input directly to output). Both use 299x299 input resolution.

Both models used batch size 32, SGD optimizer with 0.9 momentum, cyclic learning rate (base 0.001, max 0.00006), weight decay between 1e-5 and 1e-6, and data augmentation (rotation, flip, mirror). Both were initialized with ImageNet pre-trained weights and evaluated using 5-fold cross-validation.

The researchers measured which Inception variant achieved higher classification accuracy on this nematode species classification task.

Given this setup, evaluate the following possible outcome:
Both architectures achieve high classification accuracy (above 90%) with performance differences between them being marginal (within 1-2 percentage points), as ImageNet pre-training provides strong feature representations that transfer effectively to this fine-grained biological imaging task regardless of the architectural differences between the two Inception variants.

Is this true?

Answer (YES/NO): YES